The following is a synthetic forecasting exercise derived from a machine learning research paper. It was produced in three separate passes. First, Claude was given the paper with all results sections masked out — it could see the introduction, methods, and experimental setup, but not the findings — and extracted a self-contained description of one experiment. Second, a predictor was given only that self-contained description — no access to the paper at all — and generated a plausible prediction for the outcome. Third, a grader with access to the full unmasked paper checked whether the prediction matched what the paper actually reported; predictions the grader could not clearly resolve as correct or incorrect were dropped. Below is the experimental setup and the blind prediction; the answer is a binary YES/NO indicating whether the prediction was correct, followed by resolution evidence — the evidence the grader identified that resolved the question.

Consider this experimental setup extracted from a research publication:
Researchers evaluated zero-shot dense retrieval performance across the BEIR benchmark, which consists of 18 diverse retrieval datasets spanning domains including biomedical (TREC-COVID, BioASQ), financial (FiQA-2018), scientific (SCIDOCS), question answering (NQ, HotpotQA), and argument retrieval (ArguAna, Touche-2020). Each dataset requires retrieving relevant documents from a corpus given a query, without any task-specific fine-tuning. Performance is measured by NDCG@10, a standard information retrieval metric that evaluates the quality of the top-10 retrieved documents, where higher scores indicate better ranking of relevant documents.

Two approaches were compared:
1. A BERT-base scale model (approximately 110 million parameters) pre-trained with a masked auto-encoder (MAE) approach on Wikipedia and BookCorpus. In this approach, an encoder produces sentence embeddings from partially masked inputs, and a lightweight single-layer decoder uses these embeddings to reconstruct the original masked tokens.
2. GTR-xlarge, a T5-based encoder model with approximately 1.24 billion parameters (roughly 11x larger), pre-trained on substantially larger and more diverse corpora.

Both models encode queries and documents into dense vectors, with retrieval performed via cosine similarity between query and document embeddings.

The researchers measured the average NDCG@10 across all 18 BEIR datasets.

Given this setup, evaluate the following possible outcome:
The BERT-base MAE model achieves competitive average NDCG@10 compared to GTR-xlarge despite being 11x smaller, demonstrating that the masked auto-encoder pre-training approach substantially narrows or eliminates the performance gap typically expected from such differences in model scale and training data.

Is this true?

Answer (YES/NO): YES